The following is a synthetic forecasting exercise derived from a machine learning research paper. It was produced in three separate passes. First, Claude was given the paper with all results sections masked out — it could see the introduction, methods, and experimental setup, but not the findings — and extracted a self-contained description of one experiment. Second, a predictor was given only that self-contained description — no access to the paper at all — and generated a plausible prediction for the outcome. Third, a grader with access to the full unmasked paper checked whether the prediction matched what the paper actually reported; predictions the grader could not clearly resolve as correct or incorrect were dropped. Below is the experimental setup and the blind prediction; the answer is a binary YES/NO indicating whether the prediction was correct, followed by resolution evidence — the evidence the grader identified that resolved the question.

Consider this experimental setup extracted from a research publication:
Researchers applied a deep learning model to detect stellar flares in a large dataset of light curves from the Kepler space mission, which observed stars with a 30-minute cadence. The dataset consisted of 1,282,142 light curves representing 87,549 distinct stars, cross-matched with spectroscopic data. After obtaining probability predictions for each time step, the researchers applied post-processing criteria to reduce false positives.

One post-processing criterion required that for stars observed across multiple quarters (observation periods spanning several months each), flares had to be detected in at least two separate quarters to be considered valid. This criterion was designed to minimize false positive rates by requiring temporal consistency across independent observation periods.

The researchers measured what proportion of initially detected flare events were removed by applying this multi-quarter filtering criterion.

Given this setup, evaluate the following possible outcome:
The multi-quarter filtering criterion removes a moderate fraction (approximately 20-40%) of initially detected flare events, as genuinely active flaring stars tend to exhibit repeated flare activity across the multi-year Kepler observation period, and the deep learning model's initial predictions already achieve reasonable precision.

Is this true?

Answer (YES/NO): NO